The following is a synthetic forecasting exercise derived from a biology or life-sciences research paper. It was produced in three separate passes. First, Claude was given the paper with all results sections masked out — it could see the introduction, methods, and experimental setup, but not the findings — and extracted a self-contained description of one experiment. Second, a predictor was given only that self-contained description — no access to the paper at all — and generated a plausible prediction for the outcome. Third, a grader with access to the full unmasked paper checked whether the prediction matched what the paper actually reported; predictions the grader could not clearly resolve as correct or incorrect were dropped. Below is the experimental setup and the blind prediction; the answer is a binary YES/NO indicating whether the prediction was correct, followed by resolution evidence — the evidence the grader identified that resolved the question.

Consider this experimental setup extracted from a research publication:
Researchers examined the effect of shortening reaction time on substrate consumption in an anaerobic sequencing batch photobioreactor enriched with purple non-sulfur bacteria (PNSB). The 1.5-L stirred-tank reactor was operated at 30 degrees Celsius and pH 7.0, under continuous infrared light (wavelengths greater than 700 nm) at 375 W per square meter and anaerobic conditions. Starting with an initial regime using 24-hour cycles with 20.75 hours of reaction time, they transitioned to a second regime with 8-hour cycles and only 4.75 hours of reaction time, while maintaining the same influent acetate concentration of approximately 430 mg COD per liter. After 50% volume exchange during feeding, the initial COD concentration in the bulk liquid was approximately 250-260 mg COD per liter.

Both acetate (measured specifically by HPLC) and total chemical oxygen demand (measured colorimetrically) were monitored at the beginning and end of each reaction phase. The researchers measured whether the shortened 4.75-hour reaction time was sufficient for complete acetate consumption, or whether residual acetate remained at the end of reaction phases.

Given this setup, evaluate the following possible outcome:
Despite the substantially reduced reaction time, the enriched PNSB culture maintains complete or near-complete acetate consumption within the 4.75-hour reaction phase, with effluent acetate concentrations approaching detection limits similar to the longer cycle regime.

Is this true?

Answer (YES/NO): YES